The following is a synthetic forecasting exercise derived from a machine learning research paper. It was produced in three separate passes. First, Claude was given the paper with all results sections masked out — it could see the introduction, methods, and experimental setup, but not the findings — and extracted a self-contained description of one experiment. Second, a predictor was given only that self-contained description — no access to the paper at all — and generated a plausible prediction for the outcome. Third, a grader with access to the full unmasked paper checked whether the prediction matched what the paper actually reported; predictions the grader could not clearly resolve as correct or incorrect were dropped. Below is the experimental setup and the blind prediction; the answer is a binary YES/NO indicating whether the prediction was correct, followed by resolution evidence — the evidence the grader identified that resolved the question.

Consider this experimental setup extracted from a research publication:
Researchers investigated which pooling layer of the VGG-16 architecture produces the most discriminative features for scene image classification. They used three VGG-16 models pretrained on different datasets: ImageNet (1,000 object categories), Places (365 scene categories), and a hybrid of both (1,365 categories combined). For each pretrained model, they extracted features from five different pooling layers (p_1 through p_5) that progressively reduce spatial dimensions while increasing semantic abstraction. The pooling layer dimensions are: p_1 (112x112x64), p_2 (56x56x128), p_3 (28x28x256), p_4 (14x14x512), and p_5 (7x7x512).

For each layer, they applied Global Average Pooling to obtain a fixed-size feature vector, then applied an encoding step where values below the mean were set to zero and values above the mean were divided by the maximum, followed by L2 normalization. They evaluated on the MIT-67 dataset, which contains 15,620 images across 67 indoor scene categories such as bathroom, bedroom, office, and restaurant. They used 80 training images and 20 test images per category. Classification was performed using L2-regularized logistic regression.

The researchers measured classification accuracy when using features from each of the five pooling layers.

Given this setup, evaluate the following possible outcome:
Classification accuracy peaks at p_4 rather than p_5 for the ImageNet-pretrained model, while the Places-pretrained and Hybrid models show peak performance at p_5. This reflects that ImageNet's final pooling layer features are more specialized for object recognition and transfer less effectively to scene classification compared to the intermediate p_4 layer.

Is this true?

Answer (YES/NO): NO